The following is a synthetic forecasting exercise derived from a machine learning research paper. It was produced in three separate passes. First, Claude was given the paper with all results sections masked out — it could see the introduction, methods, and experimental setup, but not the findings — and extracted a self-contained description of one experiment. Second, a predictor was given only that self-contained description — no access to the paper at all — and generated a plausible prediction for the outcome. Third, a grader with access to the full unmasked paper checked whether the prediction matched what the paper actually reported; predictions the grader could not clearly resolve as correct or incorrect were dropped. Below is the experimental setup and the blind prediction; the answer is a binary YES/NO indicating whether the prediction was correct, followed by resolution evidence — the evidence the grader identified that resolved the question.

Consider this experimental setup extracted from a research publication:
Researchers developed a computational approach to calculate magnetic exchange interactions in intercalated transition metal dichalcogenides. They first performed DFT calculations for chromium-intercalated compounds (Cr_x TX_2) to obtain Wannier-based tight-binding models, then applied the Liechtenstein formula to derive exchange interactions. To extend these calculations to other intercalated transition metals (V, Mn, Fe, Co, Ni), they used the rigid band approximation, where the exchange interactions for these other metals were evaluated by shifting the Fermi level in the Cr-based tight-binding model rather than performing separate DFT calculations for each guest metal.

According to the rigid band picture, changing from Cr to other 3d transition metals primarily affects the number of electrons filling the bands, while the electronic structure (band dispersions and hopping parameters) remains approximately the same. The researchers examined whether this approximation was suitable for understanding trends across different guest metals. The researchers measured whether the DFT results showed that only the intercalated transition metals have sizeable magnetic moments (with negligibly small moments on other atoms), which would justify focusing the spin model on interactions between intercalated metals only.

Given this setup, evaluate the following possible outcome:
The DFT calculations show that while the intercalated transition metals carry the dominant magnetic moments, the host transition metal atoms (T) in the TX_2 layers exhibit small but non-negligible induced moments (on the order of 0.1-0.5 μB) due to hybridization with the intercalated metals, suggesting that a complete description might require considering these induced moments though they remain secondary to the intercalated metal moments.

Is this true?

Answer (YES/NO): NO